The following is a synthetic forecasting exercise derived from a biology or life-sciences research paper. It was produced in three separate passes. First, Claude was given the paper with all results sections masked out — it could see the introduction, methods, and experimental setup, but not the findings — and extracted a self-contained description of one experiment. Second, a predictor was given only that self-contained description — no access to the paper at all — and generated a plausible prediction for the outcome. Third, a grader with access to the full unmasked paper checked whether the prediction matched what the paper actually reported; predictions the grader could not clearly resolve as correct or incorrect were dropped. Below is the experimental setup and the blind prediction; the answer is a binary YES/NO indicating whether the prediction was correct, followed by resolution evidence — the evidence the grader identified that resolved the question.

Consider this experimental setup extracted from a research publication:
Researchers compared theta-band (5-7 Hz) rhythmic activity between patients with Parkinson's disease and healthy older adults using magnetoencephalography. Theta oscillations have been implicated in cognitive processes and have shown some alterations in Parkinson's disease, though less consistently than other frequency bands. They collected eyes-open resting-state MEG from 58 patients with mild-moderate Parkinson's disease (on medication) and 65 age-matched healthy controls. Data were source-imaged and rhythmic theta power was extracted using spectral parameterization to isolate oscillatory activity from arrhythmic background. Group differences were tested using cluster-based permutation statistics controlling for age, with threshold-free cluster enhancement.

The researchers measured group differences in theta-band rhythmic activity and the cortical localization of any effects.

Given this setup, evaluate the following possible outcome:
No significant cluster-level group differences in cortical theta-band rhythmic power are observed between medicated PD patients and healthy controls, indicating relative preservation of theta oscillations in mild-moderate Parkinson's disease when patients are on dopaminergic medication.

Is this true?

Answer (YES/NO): NO